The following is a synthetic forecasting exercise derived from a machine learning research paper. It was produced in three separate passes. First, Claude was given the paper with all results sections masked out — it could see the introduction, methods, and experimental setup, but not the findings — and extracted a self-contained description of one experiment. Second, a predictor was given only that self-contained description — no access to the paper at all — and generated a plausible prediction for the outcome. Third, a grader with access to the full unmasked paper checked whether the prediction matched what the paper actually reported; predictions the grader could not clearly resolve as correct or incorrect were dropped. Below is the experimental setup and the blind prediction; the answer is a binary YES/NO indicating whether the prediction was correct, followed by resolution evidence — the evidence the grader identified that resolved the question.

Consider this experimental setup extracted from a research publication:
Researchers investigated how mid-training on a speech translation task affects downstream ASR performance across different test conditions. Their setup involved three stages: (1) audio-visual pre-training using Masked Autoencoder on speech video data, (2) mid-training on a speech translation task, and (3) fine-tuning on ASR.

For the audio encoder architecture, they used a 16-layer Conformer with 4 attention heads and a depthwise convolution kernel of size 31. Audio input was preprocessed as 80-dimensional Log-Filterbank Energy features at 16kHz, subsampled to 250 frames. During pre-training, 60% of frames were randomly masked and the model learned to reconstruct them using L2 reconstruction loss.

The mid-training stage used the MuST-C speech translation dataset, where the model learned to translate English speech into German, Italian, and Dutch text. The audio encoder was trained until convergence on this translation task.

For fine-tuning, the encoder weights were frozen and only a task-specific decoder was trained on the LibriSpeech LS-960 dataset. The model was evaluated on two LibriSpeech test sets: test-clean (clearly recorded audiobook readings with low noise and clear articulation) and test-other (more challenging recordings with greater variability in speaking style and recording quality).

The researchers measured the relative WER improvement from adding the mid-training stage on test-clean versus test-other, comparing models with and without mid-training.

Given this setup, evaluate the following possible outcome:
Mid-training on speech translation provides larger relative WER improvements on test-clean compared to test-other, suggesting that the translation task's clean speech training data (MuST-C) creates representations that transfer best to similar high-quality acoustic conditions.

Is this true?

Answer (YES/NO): YES